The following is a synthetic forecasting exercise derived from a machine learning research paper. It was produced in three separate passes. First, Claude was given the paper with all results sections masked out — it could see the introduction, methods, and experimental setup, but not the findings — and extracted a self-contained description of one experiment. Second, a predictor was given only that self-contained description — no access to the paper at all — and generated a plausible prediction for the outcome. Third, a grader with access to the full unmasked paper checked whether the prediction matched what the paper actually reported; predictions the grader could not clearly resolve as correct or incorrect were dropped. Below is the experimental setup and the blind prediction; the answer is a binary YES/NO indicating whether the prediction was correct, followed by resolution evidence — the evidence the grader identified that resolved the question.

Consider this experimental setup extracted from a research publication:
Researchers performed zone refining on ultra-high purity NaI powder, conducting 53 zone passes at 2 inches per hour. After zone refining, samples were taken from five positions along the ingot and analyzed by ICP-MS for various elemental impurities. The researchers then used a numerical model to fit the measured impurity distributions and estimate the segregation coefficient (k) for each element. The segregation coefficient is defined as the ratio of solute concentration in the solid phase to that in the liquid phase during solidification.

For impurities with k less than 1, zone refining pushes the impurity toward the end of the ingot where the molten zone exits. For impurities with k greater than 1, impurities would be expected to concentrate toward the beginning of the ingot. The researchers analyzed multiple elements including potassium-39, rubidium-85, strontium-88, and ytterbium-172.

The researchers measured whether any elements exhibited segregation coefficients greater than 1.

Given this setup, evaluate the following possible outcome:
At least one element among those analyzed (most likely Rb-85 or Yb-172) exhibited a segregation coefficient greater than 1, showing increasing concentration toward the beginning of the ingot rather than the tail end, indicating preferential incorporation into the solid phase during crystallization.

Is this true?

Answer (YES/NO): YES